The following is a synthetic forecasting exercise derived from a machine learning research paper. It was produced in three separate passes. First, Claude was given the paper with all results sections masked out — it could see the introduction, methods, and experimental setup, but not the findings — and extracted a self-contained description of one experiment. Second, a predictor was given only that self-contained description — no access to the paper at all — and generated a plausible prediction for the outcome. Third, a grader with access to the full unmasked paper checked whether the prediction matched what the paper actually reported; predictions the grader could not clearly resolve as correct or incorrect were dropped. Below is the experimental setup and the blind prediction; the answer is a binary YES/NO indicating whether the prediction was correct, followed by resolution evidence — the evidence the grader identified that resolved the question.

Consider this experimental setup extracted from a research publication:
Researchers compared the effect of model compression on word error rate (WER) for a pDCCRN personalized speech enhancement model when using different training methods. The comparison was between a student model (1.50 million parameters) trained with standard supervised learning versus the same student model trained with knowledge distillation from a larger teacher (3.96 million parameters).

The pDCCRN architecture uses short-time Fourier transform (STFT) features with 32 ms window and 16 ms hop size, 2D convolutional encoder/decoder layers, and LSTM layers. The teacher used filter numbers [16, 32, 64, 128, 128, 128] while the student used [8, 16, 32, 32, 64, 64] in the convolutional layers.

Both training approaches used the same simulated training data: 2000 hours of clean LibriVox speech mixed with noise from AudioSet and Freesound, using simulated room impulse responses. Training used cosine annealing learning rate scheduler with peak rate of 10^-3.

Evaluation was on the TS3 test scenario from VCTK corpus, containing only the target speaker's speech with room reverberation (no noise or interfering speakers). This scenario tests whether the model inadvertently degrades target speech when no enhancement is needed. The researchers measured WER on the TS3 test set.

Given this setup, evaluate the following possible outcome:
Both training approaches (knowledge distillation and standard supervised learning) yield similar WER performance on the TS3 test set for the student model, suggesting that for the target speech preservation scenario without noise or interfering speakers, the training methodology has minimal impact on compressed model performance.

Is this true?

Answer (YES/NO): NO